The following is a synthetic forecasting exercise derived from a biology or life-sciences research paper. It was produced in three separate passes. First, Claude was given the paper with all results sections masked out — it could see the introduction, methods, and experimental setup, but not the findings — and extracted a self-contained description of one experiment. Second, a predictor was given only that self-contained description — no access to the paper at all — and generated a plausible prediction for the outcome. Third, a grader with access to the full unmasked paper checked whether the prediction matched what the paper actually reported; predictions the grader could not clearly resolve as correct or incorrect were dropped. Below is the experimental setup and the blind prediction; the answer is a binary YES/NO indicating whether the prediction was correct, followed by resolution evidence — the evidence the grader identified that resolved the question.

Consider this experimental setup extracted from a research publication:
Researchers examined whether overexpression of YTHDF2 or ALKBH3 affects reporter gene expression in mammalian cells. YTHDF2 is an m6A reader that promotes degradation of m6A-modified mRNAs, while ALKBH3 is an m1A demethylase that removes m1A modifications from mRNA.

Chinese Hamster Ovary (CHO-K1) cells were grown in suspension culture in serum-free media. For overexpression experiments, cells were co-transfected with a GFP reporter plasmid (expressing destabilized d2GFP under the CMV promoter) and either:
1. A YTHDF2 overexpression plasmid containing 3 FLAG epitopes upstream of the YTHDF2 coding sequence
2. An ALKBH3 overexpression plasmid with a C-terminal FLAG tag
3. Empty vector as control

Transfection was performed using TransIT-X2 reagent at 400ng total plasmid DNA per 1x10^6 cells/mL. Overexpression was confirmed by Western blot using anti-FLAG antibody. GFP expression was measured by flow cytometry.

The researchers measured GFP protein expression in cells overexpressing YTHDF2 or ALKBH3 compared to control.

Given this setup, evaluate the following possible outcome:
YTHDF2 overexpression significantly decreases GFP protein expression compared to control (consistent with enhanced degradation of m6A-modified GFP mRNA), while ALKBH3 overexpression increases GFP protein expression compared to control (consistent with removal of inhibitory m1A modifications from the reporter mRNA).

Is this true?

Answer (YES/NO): NO